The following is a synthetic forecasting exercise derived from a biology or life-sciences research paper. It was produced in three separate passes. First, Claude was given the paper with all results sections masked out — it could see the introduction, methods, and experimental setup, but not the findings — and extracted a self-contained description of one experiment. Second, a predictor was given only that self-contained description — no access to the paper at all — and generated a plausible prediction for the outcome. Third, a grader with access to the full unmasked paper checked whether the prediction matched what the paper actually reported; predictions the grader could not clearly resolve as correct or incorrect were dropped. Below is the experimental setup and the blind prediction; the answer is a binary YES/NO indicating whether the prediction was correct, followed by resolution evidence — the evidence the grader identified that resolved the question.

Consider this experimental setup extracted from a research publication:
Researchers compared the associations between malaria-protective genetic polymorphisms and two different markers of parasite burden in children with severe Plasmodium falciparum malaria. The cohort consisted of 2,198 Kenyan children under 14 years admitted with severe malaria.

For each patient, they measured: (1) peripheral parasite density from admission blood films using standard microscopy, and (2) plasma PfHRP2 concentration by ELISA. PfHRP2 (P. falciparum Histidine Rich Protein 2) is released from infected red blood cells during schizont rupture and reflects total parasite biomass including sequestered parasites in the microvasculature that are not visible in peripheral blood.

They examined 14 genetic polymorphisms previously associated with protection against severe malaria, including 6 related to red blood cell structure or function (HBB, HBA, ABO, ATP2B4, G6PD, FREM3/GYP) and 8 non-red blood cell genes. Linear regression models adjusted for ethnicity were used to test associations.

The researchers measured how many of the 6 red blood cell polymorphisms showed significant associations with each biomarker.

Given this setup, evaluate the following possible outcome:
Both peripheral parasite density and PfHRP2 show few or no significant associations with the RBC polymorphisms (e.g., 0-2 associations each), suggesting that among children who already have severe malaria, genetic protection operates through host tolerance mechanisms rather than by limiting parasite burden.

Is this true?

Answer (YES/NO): NO